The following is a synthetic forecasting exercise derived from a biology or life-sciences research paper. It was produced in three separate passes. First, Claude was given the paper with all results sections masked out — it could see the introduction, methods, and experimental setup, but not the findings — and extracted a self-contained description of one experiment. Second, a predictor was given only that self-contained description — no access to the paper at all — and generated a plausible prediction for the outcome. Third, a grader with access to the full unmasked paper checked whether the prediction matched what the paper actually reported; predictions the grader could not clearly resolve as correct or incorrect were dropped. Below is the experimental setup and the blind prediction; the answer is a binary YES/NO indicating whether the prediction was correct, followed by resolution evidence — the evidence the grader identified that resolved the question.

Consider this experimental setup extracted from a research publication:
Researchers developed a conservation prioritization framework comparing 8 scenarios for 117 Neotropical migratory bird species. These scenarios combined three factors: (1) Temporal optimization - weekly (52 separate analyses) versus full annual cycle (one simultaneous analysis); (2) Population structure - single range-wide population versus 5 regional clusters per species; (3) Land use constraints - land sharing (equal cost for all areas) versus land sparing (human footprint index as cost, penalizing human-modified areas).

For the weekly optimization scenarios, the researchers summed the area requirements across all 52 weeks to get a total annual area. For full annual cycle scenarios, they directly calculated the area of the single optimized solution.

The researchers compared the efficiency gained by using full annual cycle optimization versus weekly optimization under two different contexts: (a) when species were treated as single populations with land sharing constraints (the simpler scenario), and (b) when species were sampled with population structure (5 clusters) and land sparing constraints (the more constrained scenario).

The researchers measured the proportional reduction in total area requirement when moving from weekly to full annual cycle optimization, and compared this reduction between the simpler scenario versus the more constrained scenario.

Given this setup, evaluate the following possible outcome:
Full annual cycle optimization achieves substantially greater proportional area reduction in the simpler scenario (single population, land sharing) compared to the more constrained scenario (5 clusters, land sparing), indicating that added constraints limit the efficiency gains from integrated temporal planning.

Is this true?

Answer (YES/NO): YES